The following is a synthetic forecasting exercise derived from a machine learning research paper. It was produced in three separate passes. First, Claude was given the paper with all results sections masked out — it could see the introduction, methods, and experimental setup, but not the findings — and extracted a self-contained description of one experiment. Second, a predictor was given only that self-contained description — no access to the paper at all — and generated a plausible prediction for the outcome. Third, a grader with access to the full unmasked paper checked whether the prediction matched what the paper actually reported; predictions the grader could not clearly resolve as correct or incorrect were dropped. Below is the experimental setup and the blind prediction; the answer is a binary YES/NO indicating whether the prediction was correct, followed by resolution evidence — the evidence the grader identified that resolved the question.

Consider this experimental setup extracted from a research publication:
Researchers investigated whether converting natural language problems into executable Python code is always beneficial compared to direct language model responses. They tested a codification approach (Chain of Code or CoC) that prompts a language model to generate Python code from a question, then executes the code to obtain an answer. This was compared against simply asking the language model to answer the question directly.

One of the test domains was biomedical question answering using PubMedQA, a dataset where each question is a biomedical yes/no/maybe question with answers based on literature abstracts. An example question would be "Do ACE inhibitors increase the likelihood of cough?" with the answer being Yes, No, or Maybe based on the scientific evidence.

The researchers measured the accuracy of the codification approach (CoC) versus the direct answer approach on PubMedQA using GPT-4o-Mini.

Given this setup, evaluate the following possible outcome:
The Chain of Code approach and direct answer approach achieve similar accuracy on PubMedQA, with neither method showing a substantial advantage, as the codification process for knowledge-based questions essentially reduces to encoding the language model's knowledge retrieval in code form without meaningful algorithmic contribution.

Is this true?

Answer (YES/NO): NO